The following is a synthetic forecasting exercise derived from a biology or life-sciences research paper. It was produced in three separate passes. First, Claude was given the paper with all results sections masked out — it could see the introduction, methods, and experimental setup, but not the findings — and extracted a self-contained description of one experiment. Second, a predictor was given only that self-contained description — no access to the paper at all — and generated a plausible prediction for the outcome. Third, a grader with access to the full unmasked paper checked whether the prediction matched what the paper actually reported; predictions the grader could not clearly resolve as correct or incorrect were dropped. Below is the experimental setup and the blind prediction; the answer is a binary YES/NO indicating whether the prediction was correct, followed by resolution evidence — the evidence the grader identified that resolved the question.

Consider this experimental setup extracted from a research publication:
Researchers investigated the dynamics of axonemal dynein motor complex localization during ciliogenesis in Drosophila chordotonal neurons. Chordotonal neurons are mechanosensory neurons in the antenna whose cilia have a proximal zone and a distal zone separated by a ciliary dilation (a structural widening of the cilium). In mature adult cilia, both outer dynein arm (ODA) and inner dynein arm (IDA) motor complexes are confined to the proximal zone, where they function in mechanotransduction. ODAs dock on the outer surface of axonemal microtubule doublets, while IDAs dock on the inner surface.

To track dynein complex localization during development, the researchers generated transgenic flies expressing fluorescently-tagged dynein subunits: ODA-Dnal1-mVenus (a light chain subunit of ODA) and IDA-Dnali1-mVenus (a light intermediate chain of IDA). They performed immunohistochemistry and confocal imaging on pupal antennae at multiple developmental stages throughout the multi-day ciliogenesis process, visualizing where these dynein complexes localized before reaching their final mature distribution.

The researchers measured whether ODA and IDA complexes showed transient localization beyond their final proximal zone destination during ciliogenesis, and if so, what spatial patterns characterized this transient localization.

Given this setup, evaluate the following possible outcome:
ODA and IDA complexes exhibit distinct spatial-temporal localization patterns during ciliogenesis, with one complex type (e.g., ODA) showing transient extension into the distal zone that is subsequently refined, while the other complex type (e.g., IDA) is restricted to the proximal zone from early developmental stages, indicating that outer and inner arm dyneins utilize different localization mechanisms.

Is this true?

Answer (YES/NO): NO